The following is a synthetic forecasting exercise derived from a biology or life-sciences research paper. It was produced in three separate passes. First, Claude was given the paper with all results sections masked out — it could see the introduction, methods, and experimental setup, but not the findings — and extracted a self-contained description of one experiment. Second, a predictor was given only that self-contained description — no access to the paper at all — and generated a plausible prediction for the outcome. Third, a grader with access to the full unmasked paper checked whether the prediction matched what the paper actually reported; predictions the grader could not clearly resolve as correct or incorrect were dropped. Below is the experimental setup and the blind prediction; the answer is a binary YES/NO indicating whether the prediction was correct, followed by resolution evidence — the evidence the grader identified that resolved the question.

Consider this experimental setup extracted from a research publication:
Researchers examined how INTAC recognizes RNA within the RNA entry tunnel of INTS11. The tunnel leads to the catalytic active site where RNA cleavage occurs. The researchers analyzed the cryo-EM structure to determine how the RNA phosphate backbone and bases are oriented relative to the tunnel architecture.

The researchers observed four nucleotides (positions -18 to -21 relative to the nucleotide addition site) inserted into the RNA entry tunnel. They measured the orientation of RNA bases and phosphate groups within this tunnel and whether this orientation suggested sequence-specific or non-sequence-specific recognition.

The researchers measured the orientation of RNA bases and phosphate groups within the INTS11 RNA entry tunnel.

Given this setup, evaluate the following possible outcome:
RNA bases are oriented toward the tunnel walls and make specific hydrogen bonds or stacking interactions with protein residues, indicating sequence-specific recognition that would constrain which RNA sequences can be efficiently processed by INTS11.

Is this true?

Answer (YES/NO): NO